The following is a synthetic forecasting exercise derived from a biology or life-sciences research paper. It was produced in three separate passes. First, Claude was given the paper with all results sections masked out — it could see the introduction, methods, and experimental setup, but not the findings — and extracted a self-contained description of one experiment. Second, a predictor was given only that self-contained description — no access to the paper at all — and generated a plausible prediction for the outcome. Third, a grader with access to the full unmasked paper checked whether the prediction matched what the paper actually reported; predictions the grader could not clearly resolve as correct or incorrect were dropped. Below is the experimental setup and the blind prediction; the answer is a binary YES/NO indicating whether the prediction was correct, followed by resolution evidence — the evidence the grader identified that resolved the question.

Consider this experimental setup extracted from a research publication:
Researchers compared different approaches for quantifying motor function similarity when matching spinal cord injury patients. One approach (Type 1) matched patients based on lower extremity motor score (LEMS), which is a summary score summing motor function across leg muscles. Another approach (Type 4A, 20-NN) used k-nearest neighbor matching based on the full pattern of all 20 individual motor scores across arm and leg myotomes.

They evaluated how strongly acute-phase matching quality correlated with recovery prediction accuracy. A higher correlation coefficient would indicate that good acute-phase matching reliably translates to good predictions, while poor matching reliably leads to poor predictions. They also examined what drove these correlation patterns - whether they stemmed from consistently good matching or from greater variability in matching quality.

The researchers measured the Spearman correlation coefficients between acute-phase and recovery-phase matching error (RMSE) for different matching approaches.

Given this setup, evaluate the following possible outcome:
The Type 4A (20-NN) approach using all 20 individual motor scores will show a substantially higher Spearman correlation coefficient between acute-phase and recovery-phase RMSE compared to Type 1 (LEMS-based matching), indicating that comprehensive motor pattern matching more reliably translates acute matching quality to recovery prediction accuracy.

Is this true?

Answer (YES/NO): NO